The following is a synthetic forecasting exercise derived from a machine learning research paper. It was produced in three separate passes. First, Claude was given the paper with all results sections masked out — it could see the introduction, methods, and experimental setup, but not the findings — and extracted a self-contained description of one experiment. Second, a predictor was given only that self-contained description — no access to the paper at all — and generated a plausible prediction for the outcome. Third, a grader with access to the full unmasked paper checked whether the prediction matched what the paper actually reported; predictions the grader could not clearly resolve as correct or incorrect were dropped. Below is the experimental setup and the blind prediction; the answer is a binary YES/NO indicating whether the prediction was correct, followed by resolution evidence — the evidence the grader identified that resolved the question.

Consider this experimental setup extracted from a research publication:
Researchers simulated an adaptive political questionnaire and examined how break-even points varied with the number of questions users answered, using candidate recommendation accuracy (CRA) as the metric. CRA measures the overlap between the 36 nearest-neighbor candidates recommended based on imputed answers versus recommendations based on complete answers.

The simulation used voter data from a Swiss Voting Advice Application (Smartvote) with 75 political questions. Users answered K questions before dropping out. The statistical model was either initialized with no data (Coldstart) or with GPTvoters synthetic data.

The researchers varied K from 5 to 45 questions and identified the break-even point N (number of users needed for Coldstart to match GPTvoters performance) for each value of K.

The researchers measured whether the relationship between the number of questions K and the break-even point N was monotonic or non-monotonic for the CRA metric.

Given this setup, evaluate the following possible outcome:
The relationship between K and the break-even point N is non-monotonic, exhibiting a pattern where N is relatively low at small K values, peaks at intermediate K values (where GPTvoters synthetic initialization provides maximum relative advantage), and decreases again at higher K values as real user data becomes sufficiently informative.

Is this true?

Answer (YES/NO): YES